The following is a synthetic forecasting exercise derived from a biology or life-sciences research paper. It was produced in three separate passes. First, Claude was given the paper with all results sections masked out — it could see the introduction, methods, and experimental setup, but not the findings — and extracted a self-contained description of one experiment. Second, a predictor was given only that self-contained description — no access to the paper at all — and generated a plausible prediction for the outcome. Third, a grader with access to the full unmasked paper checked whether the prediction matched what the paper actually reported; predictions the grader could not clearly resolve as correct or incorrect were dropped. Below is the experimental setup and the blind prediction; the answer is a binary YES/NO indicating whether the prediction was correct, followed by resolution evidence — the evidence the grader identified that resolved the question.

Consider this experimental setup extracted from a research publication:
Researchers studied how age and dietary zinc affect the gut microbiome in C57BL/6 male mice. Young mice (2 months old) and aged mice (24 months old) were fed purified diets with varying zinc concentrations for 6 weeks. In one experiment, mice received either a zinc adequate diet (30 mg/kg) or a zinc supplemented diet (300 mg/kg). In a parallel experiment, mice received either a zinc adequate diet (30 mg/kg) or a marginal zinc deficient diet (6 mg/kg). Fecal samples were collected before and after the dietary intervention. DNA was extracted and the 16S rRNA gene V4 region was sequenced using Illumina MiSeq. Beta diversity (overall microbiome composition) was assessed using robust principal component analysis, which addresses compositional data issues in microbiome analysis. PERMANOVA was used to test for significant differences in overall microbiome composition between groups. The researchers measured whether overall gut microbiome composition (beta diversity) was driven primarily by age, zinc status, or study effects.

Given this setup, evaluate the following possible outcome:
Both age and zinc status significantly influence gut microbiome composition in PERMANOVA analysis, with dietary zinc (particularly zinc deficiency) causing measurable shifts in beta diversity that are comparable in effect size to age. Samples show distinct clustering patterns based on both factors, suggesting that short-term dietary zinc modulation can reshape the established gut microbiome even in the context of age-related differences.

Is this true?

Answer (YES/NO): NO